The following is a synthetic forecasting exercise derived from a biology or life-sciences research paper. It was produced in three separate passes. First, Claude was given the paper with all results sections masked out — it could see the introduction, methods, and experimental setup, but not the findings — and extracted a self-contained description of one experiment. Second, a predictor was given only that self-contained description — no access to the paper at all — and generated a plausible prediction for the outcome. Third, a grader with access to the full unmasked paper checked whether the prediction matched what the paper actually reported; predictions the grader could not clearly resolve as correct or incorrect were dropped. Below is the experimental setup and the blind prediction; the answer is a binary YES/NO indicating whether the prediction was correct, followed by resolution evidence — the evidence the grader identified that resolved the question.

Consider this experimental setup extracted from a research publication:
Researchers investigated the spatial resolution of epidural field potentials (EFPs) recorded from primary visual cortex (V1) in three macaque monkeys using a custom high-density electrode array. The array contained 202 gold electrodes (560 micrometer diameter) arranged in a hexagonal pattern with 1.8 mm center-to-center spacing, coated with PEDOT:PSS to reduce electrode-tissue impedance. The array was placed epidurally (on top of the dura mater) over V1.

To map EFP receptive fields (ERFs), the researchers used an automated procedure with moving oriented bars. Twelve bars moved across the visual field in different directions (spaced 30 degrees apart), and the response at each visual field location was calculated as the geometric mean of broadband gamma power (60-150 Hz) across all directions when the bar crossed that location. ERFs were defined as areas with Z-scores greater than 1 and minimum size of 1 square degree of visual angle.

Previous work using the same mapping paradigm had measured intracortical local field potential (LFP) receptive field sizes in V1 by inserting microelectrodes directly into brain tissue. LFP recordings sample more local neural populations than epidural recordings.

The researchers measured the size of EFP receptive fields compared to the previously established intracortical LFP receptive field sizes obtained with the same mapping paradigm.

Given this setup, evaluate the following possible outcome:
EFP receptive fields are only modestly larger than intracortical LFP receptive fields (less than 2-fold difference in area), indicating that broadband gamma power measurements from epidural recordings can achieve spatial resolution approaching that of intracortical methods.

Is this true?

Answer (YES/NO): NO